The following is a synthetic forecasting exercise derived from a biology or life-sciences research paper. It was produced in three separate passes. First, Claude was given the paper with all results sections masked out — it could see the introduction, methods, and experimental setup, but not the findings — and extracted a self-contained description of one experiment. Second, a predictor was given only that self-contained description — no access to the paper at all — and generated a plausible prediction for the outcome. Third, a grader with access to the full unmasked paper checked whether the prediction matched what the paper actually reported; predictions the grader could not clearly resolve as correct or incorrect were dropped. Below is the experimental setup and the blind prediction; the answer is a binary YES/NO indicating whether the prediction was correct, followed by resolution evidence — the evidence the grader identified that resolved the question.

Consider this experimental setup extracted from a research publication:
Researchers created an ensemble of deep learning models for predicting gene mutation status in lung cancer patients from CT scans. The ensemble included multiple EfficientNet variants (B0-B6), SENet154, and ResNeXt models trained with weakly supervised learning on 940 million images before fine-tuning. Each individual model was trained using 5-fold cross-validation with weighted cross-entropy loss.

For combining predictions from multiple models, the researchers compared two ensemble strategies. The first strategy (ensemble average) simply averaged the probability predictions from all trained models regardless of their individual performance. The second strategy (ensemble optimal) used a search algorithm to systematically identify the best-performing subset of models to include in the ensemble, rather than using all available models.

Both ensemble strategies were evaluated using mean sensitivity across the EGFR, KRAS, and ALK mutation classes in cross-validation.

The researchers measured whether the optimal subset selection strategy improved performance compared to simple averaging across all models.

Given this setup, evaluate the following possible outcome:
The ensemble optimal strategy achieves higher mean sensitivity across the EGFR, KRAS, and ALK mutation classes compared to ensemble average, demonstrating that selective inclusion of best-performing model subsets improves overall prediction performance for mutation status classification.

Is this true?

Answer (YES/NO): YES